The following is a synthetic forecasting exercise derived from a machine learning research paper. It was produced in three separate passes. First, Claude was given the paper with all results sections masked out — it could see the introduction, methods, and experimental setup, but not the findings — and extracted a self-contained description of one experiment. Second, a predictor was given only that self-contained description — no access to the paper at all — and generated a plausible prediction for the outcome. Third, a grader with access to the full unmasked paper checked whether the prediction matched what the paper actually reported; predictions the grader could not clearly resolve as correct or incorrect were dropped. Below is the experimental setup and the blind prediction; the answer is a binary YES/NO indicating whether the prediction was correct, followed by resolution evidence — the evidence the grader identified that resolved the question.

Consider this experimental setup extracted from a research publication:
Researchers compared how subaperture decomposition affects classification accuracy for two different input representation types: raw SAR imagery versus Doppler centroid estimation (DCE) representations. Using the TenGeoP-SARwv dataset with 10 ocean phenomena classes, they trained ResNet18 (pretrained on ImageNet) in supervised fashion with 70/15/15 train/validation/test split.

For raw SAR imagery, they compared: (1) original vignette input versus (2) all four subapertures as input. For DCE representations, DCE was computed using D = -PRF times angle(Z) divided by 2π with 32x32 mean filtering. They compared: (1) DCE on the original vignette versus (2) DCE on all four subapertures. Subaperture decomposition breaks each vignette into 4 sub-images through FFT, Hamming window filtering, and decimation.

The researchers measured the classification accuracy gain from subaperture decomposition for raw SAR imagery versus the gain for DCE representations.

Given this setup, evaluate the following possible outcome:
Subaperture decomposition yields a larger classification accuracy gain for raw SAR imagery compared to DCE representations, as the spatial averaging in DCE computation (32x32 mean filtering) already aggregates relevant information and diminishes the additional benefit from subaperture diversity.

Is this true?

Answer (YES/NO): NO